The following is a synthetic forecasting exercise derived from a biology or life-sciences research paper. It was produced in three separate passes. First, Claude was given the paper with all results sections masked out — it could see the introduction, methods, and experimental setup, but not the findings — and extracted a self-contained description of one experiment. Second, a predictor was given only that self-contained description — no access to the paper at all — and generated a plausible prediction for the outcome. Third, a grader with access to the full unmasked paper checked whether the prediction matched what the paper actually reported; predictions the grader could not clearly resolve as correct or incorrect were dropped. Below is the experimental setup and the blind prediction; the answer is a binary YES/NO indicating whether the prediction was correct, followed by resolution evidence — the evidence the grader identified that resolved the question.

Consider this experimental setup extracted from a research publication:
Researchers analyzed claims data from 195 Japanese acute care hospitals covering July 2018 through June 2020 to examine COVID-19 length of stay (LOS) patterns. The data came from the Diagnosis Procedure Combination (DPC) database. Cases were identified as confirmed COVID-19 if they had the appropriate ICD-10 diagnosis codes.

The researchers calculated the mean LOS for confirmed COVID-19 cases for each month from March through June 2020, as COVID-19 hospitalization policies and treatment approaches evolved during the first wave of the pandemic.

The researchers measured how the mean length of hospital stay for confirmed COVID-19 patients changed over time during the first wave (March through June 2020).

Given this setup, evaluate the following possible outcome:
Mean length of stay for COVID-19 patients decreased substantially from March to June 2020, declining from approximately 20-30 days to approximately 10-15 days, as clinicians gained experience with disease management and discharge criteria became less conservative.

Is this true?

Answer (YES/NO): NO